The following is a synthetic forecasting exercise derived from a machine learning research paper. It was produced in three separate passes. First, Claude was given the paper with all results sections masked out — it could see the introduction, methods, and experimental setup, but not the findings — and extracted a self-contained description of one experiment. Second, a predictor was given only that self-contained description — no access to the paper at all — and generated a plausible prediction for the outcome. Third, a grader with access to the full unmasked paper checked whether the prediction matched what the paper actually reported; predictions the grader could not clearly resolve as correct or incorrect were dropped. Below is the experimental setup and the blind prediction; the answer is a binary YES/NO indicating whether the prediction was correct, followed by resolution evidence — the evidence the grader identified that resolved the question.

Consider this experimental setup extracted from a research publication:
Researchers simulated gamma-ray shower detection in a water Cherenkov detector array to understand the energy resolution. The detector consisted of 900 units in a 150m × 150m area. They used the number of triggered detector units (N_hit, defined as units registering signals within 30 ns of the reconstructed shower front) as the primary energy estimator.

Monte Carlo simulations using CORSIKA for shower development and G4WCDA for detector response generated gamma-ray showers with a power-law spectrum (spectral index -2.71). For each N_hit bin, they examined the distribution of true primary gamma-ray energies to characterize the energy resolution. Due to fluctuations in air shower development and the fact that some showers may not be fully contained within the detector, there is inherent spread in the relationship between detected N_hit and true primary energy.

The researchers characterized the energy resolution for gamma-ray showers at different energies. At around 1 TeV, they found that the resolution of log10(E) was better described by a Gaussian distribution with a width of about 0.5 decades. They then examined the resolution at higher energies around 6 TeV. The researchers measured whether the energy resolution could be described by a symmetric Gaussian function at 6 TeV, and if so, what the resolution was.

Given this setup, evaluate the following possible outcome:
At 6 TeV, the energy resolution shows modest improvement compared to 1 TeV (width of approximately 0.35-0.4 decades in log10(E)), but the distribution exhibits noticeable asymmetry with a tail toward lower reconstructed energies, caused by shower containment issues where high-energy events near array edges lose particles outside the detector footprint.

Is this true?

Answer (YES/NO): NO